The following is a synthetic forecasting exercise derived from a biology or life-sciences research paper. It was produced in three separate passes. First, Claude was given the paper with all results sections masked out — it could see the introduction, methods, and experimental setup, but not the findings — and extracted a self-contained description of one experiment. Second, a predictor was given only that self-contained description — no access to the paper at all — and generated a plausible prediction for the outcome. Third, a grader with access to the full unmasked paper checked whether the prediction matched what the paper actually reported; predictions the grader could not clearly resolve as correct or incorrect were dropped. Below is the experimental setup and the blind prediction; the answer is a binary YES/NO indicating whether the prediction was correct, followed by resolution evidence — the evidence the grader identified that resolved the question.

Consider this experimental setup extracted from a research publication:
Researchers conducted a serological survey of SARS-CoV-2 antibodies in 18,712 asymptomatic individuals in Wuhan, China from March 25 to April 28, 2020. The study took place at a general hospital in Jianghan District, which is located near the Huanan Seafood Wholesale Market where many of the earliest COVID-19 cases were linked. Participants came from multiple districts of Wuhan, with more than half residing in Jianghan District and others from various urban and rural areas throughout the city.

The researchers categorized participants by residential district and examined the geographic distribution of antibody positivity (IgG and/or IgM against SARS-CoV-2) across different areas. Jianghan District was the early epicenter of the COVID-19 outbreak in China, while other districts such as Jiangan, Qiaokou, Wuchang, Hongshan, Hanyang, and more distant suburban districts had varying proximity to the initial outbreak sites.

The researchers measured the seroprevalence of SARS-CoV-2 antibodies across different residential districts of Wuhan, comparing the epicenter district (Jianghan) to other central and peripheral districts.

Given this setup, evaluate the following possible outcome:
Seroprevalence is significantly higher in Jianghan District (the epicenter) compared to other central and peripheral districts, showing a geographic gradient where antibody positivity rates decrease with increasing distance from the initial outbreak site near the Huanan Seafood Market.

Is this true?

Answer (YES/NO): NO